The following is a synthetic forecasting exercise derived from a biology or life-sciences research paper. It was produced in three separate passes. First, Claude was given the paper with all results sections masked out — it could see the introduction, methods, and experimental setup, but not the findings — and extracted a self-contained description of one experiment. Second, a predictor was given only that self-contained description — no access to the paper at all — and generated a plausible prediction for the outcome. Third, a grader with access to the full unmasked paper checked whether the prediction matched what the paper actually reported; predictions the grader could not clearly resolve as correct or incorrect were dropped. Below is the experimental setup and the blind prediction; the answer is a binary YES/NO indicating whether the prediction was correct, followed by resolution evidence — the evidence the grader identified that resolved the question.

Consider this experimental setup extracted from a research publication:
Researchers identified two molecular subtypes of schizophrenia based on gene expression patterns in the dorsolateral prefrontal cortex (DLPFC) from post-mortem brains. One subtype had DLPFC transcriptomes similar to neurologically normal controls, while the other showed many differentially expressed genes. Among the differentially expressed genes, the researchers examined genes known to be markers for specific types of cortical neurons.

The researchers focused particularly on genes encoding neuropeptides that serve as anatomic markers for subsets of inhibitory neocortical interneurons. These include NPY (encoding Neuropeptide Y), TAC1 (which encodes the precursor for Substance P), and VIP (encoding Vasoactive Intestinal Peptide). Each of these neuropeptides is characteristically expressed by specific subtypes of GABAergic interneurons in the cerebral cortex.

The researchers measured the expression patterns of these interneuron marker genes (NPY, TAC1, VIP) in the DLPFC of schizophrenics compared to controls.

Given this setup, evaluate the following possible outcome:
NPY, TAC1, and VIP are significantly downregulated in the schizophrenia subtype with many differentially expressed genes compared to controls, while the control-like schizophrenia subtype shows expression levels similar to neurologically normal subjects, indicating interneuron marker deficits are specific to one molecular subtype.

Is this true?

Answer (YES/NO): YES